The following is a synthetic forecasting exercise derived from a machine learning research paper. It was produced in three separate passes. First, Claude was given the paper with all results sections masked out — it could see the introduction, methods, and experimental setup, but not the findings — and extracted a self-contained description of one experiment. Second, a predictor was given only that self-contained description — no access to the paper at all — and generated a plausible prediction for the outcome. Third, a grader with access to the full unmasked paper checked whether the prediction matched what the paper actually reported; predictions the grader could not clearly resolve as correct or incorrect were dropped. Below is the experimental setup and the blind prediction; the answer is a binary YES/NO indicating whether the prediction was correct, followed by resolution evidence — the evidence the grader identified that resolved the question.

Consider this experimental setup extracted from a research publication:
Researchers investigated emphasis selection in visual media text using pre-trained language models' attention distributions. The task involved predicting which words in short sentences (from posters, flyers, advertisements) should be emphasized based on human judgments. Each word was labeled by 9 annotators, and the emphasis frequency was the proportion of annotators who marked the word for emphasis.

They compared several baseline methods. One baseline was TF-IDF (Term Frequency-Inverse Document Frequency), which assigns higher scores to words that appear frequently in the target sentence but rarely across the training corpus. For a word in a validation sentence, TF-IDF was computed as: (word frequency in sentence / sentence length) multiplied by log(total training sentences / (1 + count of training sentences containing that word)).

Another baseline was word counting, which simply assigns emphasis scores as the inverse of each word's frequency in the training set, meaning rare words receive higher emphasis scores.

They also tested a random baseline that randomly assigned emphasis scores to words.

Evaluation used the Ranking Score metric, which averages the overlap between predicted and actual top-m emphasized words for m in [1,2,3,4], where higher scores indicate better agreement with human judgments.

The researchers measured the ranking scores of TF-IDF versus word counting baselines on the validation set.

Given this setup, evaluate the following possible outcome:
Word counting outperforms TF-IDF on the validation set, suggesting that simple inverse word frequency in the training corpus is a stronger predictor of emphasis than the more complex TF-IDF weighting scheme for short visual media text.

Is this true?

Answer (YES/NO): NO